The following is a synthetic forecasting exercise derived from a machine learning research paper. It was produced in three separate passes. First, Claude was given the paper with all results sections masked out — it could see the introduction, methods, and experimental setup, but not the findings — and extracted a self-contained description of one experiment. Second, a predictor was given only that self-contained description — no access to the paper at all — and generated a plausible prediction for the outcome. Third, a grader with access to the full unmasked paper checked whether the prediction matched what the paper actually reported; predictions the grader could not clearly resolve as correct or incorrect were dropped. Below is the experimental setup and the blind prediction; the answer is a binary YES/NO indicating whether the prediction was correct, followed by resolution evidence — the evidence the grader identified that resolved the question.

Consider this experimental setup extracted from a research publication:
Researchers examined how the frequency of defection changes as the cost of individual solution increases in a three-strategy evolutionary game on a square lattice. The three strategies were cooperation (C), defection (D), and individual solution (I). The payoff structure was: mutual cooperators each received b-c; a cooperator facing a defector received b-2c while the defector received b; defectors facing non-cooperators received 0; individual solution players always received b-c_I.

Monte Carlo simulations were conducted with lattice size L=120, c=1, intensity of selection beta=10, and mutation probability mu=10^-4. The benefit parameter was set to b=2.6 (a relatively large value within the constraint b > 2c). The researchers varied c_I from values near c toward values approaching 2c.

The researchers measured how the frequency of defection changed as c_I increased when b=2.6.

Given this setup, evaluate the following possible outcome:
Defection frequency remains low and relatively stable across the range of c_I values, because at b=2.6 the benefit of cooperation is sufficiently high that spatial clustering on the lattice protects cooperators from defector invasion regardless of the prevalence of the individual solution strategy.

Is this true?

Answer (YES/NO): NO